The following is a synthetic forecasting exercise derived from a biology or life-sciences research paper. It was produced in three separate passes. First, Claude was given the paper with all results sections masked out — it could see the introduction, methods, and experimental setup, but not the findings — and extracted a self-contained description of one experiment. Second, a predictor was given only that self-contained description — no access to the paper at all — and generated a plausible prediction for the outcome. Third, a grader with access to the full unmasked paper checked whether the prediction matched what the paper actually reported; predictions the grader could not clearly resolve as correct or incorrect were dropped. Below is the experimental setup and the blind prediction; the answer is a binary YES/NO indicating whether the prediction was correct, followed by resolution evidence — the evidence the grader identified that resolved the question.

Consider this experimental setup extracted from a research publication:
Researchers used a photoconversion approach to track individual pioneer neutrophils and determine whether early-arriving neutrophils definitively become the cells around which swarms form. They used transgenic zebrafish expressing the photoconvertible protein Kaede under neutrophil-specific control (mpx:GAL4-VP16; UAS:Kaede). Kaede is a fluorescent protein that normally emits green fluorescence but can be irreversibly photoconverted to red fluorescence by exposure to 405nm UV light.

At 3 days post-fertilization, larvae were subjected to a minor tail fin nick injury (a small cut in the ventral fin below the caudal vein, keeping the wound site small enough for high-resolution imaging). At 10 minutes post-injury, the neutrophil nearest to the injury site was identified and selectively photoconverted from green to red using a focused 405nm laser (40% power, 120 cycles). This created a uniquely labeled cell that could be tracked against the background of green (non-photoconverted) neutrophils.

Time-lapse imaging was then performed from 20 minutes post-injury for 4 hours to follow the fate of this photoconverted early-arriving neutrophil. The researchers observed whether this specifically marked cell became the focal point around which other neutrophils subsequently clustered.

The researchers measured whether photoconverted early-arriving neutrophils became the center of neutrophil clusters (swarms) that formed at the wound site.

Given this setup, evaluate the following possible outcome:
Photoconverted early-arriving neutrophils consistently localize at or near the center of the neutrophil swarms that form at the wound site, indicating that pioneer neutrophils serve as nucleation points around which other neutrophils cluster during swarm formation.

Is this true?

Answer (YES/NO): YES